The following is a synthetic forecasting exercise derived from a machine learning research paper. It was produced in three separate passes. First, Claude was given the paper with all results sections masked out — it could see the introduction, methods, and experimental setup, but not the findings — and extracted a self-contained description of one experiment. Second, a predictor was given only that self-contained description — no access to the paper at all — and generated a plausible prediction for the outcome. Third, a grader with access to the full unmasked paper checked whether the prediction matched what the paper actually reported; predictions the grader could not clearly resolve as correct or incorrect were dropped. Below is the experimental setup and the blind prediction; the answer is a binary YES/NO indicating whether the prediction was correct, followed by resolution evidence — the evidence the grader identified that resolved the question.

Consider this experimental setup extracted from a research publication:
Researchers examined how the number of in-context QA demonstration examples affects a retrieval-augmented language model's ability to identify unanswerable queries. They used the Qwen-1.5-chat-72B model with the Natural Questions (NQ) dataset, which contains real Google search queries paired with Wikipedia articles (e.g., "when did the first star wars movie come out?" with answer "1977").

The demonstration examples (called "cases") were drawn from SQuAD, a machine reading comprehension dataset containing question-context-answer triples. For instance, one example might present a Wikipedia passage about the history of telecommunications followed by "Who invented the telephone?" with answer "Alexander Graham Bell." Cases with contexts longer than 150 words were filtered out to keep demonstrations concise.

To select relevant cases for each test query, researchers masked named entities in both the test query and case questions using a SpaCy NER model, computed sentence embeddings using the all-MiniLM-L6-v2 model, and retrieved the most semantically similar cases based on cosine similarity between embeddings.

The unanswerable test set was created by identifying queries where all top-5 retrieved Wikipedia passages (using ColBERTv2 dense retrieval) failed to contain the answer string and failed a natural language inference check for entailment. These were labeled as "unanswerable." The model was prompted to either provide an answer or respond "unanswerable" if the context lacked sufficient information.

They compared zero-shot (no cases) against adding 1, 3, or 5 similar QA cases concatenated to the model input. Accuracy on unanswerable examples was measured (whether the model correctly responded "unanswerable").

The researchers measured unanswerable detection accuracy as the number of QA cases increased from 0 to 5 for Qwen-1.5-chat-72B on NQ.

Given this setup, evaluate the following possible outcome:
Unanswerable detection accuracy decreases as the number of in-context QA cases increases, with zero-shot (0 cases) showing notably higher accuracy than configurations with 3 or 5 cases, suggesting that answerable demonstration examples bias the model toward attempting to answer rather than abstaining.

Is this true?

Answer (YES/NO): NO